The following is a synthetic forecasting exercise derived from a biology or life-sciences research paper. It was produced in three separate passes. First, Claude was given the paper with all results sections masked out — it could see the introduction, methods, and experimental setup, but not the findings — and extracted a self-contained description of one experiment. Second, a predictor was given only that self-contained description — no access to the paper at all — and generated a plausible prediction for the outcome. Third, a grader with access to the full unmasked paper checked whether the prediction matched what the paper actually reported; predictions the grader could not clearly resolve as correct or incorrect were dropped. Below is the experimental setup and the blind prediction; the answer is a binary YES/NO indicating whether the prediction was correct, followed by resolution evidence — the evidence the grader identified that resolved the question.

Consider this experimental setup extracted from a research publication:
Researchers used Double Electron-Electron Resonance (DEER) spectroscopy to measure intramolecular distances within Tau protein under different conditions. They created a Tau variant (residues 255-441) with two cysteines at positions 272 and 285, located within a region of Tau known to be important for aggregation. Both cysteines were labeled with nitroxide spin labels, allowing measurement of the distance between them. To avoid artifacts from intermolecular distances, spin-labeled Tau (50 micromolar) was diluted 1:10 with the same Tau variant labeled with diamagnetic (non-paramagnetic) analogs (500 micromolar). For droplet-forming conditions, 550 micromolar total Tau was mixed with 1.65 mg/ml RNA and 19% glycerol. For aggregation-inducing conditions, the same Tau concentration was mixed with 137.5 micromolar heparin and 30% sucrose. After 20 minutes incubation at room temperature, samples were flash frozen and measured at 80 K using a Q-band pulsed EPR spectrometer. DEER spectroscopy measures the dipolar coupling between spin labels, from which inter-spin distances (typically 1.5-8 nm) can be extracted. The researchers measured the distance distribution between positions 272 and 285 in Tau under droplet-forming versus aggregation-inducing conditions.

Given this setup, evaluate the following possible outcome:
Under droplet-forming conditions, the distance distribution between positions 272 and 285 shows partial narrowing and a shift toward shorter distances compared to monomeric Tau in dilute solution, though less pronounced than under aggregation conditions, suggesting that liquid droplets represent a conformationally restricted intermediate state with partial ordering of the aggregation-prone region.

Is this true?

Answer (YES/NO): NO